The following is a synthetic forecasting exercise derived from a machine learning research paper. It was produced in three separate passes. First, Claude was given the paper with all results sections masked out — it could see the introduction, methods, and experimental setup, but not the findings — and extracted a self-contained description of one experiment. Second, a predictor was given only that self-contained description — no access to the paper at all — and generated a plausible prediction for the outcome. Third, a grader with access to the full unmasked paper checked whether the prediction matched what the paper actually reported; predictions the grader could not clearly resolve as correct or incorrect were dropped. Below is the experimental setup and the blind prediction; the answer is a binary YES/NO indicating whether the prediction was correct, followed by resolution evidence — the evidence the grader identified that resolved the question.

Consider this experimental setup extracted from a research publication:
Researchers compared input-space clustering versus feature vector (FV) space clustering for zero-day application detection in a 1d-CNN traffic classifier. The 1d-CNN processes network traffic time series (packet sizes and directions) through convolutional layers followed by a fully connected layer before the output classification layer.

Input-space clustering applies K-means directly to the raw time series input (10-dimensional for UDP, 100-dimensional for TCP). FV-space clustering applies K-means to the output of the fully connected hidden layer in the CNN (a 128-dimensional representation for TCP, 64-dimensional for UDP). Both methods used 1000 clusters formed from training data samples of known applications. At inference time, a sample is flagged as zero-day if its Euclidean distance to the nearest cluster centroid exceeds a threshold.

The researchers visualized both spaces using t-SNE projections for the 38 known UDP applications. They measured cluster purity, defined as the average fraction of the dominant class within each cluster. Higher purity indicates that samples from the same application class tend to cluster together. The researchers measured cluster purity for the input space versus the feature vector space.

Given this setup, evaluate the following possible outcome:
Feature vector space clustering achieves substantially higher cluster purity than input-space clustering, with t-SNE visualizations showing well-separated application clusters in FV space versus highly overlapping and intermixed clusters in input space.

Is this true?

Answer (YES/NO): NO